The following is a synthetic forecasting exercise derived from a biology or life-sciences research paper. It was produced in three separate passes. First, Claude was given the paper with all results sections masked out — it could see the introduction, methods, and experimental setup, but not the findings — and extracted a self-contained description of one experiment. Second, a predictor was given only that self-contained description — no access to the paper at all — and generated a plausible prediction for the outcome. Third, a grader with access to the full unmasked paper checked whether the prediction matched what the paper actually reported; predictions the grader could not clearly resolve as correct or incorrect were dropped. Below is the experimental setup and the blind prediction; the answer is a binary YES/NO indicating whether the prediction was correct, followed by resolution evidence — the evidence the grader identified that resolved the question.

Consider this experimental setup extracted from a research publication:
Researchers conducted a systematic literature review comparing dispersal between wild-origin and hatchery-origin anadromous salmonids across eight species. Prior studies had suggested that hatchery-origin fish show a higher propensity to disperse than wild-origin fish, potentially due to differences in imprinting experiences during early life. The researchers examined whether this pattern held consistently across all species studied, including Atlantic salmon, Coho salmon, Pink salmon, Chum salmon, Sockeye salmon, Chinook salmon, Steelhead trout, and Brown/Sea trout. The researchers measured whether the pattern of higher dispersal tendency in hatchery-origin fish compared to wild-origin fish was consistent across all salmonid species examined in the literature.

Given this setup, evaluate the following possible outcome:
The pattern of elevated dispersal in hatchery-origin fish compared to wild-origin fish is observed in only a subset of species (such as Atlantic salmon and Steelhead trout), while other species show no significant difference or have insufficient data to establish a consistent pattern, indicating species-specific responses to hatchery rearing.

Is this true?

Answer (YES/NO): NO